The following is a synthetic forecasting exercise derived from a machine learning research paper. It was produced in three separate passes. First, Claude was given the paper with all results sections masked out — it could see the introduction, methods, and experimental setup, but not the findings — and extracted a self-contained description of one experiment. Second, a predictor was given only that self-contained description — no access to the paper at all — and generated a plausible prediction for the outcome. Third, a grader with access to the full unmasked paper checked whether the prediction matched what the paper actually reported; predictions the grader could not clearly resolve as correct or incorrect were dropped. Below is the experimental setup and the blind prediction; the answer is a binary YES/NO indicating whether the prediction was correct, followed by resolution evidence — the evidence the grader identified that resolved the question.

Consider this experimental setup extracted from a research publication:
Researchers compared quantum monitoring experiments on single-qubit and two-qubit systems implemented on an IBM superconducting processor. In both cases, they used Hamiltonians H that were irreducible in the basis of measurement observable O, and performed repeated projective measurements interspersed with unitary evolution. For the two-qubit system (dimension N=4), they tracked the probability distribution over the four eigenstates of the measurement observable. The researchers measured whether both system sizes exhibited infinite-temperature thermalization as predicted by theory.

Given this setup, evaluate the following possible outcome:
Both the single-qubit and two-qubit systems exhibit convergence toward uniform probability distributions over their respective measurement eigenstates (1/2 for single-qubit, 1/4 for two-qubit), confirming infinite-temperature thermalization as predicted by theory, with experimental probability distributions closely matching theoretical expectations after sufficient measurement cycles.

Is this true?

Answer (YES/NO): NO